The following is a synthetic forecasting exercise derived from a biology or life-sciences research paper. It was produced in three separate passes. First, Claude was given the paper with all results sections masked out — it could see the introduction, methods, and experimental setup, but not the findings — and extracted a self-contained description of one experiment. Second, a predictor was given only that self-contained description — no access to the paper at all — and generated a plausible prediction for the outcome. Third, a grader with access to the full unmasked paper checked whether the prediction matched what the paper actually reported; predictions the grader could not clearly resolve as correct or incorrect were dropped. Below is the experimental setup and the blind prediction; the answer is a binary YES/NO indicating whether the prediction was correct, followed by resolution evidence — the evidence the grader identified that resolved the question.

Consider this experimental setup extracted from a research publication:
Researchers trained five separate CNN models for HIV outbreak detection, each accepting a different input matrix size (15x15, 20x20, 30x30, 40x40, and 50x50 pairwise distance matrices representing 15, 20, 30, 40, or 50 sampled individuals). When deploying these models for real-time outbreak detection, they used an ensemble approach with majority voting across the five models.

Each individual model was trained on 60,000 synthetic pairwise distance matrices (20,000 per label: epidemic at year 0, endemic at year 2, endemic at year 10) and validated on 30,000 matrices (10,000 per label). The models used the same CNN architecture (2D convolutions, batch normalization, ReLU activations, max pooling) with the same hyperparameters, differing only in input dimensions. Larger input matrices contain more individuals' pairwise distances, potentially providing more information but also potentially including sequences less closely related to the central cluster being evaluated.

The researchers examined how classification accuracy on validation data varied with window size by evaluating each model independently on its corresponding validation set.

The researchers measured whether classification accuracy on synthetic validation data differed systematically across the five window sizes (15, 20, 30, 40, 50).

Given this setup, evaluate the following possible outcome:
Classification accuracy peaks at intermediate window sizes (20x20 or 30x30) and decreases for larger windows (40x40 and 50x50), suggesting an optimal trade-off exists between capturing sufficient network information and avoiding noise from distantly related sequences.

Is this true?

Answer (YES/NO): NO